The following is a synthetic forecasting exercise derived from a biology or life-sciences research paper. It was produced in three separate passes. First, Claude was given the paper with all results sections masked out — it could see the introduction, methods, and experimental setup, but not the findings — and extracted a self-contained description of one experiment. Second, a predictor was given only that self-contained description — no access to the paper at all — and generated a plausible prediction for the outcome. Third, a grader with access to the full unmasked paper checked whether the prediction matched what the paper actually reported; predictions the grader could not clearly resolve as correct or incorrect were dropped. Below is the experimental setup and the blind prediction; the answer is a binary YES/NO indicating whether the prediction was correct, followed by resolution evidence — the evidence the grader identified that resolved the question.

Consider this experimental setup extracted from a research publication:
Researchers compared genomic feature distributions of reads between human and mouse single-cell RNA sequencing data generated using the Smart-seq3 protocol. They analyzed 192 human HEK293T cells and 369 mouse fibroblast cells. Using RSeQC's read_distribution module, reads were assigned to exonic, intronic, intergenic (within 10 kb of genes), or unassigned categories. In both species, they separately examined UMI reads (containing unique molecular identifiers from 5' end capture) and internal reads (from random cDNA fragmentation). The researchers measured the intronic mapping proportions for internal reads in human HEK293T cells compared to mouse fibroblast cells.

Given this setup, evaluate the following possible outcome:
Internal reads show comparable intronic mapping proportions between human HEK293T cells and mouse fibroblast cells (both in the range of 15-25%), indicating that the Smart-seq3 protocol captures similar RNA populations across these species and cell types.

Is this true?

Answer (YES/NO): NO